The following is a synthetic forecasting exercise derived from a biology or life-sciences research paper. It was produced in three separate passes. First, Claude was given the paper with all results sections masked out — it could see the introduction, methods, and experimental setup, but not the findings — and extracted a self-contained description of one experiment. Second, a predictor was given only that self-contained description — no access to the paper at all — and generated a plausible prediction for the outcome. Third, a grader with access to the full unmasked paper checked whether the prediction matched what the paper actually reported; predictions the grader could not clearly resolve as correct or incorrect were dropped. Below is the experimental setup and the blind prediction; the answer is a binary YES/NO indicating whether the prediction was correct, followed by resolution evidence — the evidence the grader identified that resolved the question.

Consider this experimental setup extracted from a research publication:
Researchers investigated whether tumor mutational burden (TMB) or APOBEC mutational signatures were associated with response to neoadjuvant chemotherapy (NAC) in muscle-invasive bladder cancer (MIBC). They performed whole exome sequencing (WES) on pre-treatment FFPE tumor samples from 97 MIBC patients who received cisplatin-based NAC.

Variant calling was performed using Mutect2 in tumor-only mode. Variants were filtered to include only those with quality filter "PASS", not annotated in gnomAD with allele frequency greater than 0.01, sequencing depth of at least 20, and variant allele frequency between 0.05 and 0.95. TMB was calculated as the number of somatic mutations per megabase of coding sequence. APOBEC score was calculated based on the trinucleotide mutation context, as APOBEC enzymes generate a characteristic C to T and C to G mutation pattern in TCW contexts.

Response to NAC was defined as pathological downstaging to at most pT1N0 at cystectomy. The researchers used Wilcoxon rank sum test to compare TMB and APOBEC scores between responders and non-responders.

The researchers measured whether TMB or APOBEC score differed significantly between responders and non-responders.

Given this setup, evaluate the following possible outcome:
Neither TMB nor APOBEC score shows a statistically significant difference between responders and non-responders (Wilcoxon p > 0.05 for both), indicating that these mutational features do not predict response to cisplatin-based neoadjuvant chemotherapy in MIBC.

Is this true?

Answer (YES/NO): YES